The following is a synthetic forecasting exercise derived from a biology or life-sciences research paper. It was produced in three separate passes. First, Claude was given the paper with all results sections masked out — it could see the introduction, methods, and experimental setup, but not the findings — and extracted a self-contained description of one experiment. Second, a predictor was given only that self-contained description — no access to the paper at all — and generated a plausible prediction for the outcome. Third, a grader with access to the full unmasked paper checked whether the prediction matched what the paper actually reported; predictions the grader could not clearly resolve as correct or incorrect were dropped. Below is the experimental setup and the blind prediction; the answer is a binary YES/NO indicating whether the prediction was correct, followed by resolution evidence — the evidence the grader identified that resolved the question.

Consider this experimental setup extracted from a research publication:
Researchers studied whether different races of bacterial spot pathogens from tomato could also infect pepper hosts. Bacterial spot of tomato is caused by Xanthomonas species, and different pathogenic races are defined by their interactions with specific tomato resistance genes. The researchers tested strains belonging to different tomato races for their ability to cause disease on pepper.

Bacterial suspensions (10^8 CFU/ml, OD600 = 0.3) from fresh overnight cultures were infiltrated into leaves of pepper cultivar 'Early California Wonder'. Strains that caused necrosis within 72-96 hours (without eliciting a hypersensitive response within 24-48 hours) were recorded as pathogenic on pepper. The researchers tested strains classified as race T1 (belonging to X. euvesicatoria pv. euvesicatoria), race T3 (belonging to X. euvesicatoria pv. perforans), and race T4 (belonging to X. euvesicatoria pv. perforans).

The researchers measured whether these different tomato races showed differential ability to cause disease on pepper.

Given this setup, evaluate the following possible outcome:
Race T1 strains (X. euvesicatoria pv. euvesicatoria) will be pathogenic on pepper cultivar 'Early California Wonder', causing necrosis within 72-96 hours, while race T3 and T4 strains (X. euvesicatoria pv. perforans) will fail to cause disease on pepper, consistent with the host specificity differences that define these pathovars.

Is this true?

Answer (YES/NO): NO